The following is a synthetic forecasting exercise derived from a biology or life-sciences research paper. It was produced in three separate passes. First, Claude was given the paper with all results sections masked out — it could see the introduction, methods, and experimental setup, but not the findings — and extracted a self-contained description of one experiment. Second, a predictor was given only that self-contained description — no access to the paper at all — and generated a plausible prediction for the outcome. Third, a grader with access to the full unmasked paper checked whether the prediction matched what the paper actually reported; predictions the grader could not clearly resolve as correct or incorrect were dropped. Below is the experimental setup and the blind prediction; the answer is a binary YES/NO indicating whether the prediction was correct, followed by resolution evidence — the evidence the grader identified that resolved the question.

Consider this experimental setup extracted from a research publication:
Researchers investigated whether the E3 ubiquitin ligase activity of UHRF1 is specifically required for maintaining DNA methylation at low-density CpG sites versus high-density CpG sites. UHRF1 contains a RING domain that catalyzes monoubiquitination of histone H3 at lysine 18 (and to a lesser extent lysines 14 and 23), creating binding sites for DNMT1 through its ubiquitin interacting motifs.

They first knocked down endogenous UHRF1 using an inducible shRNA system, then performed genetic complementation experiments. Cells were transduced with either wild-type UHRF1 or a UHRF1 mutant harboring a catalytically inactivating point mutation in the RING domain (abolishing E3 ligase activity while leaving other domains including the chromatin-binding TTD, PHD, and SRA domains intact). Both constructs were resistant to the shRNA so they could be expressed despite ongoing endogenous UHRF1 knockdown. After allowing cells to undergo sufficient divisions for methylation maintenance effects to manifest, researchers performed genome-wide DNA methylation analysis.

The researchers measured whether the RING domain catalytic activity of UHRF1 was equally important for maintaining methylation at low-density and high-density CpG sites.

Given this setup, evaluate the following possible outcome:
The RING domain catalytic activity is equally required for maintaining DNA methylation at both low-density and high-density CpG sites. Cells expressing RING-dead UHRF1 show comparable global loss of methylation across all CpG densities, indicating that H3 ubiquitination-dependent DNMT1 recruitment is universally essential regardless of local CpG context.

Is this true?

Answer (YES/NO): NO